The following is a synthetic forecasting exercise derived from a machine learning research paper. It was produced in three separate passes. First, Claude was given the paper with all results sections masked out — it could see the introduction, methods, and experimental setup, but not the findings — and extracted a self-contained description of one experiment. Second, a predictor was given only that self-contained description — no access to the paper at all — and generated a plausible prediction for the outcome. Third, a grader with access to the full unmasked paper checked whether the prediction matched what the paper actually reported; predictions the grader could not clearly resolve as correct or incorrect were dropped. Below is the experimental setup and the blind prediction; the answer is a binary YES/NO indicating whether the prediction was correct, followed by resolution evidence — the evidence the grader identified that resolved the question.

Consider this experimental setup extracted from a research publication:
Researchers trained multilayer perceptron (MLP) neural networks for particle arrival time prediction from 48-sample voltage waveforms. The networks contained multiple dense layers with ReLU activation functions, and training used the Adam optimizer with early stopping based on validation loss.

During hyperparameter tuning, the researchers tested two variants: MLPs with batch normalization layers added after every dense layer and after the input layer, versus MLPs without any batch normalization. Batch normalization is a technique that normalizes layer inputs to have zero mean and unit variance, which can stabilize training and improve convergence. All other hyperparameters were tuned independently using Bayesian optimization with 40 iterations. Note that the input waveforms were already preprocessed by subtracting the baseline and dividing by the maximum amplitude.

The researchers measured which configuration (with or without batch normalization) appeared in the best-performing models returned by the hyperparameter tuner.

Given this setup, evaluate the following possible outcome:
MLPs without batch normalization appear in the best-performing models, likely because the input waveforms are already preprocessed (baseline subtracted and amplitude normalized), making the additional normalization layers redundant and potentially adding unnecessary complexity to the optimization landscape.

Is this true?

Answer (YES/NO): NO